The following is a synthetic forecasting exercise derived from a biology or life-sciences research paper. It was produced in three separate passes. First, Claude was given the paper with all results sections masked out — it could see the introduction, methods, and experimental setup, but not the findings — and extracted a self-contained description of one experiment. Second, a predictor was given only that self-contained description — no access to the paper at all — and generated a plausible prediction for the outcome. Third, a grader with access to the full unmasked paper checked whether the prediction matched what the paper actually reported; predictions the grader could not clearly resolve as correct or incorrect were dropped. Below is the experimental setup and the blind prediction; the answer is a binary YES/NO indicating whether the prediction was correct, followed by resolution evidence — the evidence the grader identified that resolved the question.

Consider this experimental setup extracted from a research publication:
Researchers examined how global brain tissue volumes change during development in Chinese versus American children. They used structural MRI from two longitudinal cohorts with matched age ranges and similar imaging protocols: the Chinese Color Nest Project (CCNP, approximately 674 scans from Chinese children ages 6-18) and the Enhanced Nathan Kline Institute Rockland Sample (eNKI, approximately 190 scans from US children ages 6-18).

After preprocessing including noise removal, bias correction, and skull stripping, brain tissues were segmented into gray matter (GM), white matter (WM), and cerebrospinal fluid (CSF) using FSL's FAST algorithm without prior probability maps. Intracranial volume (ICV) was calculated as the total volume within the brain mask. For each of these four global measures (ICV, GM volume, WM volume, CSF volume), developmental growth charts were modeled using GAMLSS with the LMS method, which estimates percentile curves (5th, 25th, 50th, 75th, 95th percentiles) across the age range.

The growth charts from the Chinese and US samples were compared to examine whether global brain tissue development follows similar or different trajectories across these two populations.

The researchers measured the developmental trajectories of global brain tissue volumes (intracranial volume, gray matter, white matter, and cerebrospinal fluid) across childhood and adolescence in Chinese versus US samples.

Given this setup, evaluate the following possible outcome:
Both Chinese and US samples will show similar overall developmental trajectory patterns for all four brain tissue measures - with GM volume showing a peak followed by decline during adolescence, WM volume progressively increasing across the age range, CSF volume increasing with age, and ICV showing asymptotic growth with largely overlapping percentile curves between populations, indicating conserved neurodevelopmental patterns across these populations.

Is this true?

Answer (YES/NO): NO